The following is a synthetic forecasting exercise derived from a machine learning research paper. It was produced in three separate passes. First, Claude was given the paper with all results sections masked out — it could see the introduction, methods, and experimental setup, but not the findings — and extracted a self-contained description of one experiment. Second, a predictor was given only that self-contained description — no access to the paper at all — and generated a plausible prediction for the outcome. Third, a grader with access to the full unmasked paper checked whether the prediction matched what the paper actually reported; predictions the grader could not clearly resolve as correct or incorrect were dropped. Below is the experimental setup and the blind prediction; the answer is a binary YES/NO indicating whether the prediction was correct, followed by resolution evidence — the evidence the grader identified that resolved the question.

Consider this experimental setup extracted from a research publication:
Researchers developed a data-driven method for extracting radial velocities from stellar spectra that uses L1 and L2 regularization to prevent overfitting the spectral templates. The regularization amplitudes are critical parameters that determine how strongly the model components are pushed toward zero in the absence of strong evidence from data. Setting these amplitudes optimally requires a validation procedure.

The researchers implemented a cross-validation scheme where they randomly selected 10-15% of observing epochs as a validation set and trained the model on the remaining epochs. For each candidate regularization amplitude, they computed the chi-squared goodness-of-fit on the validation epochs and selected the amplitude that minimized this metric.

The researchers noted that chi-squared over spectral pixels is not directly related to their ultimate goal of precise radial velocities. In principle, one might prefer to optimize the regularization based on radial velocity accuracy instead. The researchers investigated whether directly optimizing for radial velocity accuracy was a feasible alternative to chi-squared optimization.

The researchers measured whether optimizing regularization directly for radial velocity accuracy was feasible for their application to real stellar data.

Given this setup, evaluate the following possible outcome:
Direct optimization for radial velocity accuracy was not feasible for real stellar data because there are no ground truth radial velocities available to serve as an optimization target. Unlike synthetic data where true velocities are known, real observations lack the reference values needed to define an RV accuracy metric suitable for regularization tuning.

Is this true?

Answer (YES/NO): YES